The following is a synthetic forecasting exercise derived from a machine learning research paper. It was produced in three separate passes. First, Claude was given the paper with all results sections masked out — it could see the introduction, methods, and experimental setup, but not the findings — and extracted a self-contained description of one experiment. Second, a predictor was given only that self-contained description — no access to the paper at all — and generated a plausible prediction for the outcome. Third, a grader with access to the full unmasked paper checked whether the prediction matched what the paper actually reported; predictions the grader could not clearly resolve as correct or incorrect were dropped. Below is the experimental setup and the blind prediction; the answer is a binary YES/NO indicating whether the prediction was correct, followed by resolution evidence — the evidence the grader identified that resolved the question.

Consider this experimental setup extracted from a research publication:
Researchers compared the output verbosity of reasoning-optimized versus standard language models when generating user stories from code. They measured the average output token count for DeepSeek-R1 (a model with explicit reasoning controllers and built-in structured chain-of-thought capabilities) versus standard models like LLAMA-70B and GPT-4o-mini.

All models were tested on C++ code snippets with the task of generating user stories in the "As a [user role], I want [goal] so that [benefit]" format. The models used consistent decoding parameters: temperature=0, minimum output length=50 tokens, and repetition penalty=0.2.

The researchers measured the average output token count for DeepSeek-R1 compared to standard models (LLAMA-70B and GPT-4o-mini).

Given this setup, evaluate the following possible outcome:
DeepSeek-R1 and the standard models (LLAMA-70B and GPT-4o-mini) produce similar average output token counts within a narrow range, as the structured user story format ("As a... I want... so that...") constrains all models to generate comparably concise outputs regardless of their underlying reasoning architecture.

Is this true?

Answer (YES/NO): NO